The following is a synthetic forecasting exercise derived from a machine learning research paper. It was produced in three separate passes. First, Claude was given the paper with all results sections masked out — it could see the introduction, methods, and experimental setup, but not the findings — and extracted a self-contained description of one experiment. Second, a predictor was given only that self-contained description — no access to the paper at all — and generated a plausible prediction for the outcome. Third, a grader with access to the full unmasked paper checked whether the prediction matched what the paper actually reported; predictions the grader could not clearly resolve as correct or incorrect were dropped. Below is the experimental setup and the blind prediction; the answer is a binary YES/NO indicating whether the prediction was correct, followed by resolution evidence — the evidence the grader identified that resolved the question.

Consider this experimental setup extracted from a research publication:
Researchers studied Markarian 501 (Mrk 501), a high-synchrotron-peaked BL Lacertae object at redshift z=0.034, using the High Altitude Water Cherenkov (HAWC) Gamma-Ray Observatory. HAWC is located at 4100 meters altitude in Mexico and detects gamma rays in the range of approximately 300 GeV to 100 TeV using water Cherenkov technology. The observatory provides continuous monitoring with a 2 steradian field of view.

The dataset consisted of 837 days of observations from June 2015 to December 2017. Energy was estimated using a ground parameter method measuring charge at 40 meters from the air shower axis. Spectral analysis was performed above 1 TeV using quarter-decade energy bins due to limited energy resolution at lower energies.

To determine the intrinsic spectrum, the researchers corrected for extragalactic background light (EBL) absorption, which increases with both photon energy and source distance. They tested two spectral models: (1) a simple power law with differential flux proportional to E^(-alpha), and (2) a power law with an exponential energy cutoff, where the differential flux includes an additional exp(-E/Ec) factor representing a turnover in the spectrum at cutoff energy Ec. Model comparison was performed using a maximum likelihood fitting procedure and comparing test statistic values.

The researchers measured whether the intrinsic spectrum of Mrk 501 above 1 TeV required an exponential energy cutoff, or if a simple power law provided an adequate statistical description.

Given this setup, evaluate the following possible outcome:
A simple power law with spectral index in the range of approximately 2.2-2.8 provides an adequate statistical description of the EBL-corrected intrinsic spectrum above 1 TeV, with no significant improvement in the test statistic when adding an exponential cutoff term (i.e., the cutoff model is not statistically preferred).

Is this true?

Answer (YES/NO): YES